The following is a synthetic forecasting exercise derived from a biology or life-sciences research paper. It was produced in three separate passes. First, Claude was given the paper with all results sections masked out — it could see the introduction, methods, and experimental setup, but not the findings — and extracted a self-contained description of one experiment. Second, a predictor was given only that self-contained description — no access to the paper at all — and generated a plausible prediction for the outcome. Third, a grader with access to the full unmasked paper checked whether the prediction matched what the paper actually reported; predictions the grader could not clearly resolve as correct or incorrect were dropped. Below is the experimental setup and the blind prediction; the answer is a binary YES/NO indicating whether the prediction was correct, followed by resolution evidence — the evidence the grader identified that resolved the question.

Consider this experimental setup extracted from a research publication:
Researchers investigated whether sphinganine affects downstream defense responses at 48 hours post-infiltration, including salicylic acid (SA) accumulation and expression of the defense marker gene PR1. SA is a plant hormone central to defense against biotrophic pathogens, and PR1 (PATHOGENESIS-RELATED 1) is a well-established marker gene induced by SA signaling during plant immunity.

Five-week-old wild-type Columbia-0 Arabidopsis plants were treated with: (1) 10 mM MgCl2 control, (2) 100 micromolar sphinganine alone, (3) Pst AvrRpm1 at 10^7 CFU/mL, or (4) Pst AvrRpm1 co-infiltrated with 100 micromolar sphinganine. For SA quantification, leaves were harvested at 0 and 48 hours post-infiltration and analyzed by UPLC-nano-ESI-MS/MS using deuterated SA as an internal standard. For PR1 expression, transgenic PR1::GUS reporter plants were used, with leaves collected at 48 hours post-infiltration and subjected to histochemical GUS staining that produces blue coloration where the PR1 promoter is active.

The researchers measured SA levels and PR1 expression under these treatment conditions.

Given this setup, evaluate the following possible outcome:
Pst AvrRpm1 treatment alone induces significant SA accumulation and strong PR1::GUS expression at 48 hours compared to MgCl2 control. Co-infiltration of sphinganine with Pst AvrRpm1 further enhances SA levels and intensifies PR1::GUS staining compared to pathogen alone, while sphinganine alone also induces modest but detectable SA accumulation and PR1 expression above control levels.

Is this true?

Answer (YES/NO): NO